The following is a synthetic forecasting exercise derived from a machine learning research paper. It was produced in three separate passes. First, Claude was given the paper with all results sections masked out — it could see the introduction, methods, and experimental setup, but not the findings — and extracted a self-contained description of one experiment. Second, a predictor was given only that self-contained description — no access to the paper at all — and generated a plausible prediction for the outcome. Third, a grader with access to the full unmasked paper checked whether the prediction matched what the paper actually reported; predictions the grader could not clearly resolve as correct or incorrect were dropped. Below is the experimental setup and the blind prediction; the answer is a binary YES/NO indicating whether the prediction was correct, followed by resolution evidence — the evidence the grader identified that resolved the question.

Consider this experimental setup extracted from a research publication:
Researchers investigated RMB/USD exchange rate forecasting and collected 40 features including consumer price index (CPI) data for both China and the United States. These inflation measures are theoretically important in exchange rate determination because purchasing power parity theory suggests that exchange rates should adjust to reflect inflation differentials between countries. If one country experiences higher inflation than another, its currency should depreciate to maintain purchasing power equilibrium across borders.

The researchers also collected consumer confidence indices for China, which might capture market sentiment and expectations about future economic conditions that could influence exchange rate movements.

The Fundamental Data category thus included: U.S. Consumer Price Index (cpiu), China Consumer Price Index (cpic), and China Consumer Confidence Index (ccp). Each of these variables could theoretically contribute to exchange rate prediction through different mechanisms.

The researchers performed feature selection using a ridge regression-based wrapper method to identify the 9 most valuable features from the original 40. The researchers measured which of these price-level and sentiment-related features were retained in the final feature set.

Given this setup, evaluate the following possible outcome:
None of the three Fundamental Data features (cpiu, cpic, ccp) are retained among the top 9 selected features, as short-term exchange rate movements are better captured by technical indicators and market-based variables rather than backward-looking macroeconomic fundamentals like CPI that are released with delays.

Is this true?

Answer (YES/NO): NO